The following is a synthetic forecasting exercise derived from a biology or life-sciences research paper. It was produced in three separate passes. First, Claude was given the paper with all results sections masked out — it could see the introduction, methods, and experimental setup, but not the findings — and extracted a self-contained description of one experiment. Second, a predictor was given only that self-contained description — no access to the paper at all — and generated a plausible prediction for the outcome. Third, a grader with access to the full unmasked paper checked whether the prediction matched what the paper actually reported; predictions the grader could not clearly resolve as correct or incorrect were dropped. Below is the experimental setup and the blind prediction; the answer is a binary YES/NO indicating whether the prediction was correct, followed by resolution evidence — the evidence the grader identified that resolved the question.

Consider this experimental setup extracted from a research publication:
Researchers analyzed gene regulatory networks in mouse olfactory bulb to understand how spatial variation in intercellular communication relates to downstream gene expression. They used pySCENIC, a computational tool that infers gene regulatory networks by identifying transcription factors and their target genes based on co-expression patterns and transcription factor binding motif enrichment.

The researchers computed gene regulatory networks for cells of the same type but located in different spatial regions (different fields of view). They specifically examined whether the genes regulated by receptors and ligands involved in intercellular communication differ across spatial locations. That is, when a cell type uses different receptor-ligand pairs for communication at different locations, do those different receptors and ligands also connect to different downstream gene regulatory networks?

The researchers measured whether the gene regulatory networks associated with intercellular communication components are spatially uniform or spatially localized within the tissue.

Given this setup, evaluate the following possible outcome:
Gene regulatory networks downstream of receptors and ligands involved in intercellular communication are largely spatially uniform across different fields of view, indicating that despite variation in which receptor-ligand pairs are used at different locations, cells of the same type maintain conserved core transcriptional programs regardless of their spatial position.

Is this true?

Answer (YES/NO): NO